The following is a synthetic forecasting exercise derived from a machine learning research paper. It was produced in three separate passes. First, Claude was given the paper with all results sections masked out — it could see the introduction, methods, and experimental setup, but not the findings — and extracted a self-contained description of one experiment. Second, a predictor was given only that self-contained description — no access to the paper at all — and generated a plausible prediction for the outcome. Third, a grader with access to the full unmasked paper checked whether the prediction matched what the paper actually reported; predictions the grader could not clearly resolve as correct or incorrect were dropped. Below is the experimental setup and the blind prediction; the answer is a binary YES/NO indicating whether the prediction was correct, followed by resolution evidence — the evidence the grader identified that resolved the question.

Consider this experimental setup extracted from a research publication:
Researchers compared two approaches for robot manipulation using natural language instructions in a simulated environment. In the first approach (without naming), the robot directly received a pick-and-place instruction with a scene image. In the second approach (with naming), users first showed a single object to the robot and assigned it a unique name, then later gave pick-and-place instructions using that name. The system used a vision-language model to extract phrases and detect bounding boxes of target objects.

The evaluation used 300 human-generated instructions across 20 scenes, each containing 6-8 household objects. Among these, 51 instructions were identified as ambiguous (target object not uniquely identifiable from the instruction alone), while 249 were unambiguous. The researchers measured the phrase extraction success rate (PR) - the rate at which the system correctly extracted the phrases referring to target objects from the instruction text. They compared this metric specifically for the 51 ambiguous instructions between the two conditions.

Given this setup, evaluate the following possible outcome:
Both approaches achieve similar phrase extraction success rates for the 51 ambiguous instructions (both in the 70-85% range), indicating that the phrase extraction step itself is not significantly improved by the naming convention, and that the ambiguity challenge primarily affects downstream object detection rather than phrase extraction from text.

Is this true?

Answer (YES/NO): YES